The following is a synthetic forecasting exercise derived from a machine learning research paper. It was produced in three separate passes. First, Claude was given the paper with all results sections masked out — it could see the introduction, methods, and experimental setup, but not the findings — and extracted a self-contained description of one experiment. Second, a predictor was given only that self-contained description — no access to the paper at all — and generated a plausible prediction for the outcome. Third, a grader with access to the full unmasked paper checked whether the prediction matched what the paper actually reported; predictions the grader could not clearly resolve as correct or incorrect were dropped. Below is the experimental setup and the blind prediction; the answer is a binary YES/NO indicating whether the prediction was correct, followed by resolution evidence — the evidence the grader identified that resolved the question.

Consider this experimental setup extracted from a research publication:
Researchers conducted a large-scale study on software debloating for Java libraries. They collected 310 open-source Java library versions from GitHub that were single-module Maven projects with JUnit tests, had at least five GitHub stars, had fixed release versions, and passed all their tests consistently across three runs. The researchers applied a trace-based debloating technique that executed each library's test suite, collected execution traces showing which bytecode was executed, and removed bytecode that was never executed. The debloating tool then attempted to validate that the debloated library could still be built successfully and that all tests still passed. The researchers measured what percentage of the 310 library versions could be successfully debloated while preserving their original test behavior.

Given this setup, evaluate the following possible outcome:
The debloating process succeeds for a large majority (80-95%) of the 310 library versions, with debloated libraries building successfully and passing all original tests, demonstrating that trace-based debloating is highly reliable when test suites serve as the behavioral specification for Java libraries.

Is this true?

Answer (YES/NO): NO